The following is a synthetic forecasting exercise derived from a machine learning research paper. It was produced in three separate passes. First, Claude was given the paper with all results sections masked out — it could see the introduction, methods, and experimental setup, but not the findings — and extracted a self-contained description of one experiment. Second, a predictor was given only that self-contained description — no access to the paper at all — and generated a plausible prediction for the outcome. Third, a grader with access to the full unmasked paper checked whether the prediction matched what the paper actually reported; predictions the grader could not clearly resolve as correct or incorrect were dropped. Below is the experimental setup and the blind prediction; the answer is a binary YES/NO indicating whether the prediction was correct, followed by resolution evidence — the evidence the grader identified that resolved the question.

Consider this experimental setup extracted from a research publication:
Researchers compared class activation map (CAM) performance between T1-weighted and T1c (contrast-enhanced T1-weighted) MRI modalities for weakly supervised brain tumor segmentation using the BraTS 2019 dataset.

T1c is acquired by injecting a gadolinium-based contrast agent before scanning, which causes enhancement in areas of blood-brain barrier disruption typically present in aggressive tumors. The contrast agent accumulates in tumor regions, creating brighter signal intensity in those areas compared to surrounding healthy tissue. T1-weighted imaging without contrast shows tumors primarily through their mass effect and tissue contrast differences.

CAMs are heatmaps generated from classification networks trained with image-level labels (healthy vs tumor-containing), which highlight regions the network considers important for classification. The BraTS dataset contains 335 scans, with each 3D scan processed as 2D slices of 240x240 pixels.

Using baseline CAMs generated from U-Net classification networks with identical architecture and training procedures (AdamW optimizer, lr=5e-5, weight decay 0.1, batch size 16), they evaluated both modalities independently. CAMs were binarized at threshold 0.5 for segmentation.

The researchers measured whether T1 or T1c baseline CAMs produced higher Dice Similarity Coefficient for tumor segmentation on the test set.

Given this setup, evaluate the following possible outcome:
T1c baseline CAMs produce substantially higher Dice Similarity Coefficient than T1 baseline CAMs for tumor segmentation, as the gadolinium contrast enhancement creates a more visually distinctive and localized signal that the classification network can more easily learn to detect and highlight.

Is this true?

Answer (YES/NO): NO